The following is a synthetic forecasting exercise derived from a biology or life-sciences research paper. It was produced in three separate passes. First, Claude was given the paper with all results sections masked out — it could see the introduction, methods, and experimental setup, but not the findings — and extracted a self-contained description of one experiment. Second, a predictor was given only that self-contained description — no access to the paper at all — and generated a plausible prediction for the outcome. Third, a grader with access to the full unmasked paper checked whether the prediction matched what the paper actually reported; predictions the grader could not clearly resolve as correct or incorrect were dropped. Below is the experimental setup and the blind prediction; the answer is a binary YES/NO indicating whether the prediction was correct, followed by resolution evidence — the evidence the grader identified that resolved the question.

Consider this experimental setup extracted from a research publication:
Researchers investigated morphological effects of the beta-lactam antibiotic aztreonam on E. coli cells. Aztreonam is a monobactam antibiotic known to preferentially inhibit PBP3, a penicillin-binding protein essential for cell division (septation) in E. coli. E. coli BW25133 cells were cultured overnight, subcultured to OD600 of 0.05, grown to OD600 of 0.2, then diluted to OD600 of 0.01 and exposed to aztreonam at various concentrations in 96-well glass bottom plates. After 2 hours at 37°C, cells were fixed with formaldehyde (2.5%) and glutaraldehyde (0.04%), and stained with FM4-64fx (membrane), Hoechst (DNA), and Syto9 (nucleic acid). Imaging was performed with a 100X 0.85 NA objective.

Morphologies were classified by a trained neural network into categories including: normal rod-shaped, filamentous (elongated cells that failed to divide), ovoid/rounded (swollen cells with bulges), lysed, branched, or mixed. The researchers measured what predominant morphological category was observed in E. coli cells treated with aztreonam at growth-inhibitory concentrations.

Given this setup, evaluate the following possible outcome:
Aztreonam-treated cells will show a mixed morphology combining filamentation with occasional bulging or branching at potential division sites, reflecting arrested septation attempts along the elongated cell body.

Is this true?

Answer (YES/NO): NO